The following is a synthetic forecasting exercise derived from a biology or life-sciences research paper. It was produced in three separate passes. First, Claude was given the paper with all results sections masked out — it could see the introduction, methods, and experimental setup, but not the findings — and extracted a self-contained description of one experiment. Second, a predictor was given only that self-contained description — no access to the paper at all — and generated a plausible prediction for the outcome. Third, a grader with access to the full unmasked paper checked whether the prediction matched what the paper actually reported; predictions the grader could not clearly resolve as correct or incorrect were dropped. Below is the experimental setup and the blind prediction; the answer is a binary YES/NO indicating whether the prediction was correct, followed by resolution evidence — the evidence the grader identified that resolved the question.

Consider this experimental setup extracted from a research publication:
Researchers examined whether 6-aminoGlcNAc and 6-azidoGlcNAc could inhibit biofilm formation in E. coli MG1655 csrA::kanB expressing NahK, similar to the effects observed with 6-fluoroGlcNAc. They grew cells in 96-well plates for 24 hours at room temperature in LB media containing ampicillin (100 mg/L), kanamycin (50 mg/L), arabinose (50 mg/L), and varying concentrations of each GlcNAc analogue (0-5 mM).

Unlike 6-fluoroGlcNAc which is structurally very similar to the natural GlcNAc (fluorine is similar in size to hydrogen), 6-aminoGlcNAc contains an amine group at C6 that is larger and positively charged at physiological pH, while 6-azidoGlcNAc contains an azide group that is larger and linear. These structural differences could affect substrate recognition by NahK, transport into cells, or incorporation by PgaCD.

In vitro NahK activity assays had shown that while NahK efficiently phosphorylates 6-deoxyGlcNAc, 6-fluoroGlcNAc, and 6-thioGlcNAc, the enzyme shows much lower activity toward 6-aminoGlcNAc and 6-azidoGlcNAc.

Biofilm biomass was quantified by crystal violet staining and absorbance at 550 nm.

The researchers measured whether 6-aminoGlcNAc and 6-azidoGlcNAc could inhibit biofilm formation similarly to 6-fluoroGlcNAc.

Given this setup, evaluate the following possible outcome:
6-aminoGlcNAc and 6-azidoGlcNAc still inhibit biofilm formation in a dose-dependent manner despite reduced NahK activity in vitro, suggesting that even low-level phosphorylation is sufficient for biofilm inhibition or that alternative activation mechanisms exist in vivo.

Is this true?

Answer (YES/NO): NO